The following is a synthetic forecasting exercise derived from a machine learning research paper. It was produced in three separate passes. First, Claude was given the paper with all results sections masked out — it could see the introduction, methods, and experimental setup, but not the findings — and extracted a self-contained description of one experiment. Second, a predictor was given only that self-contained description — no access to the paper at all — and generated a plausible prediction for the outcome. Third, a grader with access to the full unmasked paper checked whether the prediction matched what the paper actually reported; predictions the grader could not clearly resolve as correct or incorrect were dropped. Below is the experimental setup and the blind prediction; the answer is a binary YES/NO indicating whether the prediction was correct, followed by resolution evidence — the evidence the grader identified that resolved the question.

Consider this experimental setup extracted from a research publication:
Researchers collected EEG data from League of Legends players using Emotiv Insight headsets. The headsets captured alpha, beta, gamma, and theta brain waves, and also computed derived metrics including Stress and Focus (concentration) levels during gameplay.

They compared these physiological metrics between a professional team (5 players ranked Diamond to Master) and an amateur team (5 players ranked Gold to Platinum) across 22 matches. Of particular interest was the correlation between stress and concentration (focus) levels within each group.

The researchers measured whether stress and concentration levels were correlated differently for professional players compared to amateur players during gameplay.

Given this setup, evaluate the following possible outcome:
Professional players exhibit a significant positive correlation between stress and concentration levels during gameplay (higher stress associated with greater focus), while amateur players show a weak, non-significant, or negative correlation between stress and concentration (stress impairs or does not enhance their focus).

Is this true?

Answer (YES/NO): NO